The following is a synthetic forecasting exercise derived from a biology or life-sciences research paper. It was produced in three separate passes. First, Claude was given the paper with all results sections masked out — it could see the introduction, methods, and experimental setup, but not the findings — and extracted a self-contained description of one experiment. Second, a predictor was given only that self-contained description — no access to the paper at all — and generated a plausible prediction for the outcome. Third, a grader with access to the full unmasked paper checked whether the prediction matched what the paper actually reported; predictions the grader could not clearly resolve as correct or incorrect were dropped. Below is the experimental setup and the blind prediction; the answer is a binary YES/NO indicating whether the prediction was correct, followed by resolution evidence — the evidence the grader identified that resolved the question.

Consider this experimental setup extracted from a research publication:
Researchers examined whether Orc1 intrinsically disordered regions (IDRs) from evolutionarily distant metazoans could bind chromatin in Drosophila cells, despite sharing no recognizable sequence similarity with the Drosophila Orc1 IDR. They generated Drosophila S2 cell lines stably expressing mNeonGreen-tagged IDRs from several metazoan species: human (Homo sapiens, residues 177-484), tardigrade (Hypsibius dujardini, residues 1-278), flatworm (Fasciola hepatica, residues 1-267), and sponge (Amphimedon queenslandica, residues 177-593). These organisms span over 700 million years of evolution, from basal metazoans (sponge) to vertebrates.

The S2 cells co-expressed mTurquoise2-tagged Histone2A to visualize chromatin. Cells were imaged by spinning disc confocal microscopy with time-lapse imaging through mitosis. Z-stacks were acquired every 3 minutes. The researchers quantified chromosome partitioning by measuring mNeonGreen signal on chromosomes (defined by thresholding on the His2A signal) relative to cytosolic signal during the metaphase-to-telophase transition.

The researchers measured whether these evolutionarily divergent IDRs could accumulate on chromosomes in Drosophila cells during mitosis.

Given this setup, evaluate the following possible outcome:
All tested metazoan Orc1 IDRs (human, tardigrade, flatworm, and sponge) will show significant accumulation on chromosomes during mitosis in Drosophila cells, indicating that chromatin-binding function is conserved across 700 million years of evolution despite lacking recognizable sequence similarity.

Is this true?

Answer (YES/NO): YES